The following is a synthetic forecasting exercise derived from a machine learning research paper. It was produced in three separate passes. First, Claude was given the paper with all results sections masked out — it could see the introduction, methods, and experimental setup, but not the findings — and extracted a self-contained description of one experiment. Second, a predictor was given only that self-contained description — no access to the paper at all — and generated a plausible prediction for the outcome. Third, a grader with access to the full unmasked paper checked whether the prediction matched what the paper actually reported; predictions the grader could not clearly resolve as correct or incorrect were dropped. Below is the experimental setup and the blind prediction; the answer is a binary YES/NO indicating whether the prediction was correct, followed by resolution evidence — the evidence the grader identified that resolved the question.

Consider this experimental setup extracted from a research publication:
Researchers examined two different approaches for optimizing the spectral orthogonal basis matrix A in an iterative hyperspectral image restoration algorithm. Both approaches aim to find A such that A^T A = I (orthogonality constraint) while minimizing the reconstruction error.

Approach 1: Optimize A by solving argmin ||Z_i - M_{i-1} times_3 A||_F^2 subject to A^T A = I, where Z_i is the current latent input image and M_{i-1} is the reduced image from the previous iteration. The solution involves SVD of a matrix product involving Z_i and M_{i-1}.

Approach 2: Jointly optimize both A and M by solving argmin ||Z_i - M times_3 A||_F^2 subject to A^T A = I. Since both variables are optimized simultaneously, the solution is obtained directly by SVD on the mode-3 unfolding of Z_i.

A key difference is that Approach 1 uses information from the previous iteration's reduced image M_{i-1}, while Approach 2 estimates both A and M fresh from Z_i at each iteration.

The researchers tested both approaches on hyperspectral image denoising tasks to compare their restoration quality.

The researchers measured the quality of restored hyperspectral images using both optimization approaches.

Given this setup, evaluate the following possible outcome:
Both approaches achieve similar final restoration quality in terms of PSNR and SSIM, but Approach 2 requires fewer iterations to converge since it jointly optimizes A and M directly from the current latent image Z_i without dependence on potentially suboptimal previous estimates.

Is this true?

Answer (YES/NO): NO